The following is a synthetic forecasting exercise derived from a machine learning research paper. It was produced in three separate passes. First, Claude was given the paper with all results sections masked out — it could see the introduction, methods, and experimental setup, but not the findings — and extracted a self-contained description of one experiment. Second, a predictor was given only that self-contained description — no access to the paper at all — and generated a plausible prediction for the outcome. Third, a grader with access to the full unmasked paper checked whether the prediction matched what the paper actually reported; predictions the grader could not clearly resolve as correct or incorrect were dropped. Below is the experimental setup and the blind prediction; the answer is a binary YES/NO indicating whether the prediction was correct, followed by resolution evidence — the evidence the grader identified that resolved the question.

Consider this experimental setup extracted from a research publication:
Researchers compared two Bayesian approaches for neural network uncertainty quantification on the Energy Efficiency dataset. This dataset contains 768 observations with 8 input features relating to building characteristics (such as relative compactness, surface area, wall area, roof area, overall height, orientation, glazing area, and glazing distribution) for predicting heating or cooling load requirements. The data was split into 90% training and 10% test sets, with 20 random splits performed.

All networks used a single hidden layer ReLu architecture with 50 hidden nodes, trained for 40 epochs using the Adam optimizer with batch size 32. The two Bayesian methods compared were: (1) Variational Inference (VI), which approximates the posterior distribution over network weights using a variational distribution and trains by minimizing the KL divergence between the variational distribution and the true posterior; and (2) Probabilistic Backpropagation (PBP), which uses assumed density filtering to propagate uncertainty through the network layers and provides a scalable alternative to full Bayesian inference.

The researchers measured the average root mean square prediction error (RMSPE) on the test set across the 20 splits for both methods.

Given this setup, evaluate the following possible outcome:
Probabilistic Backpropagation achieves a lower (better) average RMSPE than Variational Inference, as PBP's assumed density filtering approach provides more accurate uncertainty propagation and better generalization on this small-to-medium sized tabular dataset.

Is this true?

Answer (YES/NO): YES